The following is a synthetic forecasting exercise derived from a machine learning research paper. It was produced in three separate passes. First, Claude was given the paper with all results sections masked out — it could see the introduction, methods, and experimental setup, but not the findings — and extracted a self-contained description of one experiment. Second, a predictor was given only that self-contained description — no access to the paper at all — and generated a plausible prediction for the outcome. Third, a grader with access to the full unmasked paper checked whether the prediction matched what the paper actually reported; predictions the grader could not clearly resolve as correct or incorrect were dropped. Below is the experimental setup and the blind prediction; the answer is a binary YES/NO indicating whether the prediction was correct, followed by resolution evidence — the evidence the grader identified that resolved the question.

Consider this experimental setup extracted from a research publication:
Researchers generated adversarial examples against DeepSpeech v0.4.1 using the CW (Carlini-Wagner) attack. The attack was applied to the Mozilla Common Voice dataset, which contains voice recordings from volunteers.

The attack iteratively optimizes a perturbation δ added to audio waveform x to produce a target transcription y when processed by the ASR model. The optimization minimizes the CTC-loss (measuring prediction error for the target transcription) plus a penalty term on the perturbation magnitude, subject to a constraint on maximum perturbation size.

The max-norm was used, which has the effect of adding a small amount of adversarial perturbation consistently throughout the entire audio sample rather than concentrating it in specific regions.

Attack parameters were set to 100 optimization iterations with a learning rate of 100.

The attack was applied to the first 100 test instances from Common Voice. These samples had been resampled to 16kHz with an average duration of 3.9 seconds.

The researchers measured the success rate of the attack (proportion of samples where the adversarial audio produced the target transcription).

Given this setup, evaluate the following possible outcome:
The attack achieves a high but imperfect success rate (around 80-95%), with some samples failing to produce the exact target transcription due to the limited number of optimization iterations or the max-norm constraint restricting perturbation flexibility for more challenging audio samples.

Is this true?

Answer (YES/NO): YES